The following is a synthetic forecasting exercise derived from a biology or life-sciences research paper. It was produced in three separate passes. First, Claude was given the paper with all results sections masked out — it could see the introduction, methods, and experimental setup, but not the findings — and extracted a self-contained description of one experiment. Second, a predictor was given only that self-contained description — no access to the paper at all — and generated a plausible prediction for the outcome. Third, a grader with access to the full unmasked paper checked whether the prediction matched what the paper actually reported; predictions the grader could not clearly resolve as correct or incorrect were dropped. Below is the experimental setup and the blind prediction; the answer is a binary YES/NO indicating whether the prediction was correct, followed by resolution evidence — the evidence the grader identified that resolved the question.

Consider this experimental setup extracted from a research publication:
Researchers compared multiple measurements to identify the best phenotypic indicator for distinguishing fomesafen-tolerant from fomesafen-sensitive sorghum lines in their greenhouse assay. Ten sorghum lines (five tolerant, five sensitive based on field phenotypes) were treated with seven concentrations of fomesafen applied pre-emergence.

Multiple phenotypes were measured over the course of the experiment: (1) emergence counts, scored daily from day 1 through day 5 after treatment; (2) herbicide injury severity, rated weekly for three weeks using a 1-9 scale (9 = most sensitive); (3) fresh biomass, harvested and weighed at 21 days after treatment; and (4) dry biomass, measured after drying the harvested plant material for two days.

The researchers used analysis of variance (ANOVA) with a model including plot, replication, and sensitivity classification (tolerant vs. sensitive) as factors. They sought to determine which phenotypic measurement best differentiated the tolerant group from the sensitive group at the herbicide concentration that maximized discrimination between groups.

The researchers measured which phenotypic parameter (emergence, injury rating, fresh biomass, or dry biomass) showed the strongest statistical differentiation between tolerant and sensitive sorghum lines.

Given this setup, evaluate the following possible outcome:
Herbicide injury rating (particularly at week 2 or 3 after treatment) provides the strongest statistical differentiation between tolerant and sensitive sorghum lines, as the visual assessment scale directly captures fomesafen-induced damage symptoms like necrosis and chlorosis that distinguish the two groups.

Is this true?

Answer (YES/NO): YES